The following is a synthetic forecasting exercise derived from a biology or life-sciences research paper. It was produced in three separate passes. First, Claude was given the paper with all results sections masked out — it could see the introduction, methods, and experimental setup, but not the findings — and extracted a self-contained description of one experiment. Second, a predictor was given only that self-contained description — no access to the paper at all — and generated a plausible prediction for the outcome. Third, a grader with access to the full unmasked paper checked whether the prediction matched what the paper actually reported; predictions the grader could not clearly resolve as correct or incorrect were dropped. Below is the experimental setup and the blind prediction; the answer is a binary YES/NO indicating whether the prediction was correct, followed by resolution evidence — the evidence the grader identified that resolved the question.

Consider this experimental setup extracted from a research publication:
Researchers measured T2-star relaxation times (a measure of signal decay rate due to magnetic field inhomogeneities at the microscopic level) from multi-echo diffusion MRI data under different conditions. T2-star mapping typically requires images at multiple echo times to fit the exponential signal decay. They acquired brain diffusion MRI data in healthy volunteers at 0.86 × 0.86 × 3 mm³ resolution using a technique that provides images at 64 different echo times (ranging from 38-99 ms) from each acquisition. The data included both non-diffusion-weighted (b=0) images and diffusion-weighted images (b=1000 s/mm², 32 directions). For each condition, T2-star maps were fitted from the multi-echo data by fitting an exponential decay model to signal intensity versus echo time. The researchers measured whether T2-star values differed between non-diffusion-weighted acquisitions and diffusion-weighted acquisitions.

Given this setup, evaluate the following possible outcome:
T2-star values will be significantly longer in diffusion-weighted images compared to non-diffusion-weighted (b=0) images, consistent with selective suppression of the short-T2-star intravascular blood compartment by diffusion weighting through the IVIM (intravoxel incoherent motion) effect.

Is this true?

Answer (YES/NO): NO